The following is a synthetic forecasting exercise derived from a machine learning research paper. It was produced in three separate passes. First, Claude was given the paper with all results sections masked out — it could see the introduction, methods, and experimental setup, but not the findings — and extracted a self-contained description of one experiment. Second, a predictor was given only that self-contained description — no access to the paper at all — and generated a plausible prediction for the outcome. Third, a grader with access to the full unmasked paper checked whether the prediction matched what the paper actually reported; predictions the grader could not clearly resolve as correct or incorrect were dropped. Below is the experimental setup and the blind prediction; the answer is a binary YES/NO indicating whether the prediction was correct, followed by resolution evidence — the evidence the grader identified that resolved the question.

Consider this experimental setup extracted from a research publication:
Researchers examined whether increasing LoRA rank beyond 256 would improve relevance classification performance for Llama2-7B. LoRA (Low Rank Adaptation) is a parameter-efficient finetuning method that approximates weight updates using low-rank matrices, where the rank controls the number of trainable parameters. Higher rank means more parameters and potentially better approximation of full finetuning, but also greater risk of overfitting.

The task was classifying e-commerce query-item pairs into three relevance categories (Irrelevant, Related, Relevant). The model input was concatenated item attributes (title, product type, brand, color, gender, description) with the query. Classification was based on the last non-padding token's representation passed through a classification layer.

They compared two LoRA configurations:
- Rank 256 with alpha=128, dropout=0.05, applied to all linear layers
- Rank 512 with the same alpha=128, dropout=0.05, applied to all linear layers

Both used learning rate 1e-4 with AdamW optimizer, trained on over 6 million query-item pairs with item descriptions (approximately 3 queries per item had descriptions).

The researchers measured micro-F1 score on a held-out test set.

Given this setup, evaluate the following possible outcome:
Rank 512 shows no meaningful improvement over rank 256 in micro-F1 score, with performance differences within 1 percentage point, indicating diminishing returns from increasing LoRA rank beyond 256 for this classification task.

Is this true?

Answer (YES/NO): YES